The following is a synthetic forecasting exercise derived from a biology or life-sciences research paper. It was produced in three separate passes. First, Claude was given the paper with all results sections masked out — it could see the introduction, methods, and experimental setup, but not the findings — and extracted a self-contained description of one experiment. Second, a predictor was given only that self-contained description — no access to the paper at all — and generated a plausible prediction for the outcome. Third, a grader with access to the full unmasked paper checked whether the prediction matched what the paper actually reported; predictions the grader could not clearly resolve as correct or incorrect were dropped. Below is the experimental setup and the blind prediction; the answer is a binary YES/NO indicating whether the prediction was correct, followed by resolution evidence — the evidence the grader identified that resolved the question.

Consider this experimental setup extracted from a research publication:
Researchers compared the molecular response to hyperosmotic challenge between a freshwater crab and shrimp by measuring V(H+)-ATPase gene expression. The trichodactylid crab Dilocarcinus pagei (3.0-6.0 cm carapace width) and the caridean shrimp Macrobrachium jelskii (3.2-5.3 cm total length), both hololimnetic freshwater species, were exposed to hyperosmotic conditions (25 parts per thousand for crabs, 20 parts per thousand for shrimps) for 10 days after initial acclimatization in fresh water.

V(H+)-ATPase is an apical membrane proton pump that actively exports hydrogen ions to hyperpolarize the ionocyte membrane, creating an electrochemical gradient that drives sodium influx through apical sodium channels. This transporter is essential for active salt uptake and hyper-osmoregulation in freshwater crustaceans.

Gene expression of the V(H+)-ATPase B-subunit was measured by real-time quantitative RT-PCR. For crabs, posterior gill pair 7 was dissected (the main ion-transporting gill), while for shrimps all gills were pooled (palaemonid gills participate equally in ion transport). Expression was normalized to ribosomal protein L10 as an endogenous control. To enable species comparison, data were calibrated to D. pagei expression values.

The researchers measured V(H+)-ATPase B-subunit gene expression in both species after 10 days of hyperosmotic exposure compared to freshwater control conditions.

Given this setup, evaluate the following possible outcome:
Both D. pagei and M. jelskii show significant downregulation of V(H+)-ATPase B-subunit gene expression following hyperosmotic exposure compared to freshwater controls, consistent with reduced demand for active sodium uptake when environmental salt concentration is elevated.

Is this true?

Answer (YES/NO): NO